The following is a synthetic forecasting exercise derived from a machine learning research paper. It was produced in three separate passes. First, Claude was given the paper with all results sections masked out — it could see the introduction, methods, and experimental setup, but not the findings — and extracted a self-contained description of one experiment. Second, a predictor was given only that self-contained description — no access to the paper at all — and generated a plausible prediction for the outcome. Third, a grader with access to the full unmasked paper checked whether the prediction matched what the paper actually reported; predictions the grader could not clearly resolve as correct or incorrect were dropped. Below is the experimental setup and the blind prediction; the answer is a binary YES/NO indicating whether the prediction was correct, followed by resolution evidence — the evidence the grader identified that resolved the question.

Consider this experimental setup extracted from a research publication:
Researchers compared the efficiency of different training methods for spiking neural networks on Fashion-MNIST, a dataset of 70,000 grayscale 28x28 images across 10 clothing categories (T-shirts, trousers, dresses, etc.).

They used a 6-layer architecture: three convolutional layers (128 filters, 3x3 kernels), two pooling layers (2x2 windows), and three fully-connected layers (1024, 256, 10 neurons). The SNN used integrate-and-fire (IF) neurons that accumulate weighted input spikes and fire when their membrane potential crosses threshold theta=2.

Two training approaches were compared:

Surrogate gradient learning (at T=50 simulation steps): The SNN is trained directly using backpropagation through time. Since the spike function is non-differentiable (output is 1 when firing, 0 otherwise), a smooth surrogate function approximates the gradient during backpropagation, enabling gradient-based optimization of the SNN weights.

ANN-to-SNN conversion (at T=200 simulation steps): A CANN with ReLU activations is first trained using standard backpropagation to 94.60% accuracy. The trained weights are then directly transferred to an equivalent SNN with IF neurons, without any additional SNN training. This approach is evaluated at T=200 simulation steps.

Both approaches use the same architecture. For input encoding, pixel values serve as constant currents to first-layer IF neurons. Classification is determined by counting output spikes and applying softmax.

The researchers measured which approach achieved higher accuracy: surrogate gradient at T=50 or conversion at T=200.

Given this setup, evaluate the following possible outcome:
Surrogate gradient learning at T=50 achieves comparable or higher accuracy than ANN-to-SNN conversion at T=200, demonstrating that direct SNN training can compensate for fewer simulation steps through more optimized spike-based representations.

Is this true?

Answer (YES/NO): NO